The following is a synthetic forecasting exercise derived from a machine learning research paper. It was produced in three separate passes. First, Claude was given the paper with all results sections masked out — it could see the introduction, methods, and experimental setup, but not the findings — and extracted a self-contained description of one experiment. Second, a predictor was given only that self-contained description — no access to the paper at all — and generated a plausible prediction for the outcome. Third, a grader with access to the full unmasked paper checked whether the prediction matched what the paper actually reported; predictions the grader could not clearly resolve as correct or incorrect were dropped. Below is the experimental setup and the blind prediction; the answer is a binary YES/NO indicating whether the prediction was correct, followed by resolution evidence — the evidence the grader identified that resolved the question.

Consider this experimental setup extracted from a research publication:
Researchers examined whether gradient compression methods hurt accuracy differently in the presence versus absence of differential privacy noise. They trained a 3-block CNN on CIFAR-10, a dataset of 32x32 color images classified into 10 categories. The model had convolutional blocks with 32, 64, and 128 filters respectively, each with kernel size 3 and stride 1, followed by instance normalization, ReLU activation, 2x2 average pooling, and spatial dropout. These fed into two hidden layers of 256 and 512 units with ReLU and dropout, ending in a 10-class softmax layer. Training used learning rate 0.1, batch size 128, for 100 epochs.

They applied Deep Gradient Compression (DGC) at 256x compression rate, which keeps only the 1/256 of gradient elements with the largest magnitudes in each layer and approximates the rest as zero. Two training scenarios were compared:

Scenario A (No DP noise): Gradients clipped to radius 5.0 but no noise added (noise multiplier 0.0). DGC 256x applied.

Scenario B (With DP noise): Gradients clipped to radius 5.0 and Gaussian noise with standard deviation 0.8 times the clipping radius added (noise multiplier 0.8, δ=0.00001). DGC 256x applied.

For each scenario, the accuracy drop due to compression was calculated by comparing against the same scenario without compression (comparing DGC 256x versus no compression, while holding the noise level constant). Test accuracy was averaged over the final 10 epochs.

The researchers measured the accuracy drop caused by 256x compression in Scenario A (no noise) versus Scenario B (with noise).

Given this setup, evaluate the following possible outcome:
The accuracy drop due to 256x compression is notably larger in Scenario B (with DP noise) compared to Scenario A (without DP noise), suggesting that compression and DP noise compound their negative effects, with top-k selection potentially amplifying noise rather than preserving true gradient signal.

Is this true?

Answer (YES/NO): NO